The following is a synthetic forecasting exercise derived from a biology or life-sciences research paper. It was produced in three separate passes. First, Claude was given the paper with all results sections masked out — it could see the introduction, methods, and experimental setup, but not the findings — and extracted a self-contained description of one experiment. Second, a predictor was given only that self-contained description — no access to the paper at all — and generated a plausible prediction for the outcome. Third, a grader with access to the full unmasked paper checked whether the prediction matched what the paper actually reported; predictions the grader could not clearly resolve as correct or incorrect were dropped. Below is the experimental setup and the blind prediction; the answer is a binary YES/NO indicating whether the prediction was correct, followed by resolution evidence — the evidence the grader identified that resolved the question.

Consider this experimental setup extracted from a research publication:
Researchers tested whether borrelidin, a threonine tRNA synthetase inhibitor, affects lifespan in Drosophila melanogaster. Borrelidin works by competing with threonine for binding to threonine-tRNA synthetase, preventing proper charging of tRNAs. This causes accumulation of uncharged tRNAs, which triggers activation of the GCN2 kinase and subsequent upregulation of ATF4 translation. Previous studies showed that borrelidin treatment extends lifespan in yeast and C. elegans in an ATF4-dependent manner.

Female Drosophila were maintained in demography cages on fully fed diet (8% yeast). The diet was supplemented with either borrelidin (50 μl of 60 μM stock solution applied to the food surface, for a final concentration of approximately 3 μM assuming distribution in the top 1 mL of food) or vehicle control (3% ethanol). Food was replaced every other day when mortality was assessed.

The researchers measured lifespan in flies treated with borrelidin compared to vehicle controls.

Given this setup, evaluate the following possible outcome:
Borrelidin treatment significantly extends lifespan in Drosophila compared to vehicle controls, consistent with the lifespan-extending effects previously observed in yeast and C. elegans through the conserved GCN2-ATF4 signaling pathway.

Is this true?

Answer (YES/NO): NO